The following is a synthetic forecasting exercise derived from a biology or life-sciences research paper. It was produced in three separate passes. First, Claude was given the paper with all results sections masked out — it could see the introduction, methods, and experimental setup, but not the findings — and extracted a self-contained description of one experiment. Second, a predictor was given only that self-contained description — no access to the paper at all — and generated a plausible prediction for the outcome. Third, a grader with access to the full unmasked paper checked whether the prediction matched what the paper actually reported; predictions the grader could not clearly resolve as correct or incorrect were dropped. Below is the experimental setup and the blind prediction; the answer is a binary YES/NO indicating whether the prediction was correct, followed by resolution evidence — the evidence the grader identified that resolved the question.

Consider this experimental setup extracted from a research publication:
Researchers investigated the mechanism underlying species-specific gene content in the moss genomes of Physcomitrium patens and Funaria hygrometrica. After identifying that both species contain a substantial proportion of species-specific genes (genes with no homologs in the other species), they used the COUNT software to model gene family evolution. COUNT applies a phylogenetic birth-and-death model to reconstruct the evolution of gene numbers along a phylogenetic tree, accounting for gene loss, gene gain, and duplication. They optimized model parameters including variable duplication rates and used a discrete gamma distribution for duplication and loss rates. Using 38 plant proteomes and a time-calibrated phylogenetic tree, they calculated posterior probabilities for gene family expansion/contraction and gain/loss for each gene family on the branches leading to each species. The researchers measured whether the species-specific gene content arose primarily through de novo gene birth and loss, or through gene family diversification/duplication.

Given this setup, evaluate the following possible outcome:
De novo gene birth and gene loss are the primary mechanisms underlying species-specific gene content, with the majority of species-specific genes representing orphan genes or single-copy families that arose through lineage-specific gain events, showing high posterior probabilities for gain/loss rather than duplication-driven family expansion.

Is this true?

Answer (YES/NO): YES